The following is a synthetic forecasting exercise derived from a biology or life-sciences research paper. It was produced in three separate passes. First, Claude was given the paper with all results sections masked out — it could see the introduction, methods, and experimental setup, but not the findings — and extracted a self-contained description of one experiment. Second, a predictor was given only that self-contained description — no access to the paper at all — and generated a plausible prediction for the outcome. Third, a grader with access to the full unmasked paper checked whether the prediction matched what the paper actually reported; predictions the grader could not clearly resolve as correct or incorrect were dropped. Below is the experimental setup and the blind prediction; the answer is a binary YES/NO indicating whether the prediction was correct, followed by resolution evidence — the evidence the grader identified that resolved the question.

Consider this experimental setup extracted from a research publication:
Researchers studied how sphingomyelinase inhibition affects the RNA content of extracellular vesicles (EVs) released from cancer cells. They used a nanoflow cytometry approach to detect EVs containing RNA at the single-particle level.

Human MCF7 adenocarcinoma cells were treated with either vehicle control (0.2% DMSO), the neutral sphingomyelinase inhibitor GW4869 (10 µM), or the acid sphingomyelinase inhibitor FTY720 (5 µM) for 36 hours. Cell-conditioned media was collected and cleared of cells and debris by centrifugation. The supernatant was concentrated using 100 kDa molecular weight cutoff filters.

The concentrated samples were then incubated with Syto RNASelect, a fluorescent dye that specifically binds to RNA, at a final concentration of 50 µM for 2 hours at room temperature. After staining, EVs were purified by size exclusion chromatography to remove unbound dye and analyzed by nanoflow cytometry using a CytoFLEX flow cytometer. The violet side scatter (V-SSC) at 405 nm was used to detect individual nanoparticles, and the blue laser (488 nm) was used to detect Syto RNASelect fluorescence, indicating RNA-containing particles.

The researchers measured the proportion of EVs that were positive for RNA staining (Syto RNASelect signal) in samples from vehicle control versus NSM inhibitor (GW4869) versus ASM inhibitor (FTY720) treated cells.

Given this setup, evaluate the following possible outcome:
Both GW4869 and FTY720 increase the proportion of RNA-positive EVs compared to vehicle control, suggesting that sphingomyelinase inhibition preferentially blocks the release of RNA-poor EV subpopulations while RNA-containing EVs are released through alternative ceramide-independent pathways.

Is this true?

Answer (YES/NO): NO